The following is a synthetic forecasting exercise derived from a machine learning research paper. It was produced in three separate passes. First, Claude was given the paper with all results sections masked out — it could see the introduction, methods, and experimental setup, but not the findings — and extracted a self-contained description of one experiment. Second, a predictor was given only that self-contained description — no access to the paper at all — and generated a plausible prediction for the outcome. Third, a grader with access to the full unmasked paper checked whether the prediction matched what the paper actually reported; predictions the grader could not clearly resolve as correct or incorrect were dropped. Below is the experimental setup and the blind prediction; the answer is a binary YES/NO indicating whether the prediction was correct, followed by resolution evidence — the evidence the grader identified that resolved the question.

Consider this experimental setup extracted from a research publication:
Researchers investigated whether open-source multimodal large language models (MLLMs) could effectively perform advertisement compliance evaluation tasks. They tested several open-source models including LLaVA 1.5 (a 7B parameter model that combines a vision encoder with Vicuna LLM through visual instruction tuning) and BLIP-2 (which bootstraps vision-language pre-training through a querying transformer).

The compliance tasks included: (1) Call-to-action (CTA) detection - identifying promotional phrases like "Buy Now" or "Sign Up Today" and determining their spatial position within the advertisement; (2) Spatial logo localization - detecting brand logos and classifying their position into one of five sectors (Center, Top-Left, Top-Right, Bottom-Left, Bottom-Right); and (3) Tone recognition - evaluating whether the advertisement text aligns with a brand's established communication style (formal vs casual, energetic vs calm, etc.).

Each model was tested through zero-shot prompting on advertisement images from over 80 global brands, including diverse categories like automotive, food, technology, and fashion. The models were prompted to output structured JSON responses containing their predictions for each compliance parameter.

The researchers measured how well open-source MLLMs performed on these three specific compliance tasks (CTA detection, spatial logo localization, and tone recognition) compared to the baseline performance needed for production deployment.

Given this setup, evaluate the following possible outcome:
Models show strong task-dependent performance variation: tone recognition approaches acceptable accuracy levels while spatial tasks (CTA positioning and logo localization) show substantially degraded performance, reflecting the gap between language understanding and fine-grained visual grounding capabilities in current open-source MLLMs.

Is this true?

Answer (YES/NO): NO